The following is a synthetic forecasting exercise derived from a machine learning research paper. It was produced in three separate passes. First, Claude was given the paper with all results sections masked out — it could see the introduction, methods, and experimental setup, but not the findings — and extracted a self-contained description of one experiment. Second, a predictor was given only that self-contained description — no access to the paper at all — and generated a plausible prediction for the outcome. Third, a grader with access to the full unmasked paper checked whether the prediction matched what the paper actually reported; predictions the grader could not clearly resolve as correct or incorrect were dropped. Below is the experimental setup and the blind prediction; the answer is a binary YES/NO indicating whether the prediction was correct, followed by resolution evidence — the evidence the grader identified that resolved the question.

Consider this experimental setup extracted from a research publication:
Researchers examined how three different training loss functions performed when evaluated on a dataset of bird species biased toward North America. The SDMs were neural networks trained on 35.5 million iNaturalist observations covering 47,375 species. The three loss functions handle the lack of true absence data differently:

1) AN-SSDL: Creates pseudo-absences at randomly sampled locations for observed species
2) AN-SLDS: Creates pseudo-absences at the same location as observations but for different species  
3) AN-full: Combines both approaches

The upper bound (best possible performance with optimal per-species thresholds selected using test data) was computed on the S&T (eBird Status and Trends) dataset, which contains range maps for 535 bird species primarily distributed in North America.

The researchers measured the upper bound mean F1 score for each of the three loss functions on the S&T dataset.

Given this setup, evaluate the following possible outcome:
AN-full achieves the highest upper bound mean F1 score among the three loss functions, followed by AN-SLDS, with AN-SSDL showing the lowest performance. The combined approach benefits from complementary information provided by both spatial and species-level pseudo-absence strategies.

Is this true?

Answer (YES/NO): NO